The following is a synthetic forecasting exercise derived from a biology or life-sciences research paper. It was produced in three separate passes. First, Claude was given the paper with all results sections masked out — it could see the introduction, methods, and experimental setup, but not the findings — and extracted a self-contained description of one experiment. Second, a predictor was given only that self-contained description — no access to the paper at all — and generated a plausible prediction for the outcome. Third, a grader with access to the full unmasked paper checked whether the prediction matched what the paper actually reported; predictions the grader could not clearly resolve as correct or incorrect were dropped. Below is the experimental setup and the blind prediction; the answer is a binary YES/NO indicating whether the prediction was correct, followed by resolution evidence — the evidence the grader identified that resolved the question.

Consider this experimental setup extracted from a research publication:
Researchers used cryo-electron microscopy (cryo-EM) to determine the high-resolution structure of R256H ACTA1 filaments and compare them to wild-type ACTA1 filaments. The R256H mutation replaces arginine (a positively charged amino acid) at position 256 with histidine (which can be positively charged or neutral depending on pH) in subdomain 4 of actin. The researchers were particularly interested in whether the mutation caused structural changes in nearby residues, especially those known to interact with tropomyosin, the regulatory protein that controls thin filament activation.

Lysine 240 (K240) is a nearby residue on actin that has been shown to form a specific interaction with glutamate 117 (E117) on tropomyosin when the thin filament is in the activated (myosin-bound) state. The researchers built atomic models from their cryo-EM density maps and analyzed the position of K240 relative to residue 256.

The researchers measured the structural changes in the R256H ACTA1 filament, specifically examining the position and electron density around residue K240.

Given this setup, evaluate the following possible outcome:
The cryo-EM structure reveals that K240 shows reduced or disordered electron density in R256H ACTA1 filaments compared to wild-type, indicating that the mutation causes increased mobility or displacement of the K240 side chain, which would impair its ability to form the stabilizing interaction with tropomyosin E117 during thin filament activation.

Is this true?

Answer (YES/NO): NO